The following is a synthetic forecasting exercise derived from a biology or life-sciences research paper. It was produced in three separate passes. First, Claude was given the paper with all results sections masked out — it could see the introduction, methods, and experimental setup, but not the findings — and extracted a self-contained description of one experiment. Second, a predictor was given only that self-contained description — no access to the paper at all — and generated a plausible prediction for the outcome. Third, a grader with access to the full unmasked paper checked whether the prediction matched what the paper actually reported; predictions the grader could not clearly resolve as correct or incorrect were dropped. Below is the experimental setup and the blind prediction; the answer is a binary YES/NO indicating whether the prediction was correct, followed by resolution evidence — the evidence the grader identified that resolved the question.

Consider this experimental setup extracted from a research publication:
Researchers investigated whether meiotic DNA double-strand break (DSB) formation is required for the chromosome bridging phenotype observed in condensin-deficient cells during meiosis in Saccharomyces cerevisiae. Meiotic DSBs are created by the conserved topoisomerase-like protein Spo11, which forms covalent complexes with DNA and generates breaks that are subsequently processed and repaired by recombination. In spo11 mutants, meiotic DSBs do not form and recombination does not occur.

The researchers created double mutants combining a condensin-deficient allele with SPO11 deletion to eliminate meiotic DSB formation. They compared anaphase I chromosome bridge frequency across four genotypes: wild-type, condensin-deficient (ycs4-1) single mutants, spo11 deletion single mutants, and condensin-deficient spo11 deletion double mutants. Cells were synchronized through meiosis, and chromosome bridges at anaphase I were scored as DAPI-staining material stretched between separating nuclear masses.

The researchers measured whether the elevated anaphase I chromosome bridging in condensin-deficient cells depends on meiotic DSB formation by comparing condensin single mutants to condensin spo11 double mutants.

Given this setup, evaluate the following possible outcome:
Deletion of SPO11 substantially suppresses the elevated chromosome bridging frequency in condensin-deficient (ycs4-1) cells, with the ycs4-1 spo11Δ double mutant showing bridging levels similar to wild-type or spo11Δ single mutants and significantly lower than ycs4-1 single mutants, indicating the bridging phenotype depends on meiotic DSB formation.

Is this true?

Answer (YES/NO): NO